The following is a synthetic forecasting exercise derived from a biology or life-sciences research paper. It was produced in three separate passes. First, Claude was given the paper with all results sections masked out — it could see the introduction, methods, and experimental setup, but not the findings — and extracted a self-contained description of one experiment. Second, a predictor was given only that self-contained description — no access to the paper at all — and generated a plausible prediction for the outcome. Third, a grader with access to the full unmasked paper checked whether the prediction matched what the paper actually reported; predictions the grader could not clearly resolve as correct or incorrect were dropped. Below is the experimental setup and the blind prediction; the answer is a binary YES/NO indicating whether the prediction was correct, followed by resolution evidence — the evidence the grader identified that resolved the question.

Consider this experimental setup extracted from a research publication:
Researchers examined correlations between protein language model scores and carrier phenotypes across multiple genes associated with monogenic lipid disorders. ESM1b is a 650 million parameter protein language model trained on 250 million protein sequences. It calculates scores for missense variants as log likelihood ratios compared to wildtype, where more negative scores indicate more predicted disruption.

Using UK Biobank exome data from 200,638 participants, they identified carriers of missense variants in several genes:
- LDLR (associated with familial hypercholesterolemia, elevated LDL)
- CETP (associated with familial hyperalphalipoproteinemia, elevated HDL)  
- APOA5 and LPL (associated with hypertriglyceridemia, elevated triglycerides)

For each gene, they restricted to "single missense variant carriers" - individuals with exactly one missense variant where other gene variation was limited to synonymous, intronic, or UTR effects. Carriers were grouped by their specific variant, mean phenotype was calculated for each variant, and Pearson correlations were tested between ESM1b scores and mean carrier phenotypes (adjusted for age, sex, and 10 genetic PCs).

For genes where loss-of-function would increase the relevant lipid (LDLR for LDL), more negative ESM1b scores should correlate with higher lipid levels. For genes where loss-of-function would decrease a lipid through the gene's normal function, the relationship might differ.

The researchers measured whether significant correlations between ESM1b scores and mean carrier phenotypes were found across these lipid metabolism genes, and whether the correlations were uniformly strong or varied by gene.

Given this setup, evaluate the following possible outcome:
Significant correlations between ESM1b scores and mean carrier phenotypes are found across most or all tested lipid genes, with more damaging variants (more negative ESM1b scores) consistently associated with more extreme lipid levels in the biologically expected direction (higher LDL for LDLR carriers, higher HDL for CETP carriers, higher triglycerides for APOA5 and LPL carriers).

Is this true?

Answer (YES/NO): NO